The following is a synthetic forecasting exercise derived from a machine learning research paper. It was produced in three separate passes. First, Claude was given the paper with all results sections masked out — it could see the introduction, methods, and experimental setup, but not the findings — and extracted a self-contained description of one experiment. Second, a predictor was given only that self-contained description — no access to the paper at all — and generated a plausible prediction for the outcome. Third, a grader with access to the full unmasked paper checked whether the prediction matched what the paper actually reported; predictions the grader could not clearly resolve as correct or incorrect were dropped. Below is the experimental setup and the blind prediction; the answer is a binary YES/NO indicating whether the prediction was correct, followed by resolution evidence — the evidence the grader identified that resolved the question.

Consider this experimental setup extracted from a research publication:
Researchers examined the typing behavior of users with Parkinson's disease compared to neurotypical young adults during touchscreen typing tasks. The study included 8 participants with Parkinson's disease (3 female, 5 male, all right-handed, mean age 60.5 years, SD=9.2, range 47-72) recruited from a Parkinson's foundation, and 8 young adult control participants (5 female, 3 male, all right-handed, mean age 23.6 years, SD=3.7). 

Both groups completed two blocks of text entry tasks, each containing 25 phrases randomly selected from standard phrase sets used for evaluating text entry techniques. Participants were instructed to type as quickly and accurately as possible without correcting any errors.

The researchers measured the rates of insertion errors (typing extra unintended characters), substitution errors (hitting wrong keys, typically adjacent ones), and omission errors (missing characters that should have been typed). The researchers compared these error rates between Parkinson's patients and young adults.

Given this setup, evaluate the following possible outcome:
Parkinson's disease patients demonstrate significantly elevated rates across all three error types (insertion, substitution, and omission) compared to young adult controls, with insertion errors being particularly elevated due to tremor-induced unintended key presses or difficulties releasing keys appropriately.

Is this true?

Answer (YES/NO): YES